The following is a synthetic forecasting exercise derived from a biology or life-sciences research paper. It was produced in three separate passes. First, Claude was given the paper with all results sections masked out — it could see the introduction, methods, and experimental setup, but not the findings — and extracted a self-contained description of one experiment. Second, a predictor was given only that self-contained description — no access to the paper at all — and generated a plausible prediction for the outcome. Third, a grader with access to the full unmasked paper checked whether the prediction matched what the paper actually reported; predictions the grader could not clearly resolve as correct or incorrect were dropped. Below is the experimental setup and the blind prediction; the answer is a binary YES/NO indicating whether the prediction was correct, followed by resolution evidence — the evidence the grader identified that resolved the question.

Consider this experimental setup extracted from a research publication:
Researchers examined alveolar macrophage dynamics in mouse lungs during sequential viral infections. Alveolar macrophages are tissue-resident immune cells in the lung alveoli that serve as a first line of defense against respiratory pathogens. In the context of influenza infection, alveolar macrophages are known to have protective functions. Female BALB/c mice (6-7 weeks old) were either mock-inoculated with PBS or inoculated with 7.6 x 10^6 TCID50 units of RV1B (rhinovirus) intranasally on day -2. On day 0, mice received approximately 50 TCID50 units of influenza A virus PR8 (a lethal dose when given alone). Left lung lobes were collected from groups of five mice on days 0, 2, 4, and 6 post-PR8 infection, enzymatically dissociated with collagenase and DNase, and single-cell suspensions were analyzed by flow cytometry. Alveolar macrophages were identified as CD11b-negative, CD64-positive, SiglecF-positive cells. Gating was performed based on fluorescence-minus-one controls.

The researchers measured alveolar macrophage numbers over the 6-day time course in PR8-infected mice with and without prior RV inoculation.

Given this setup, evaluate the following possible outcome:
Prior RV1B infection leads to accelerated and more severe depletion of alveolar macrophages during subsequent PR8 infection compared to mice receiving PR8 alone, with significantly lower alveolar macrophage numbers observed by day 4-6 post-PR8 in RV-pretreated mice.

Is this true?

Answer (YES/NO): NO